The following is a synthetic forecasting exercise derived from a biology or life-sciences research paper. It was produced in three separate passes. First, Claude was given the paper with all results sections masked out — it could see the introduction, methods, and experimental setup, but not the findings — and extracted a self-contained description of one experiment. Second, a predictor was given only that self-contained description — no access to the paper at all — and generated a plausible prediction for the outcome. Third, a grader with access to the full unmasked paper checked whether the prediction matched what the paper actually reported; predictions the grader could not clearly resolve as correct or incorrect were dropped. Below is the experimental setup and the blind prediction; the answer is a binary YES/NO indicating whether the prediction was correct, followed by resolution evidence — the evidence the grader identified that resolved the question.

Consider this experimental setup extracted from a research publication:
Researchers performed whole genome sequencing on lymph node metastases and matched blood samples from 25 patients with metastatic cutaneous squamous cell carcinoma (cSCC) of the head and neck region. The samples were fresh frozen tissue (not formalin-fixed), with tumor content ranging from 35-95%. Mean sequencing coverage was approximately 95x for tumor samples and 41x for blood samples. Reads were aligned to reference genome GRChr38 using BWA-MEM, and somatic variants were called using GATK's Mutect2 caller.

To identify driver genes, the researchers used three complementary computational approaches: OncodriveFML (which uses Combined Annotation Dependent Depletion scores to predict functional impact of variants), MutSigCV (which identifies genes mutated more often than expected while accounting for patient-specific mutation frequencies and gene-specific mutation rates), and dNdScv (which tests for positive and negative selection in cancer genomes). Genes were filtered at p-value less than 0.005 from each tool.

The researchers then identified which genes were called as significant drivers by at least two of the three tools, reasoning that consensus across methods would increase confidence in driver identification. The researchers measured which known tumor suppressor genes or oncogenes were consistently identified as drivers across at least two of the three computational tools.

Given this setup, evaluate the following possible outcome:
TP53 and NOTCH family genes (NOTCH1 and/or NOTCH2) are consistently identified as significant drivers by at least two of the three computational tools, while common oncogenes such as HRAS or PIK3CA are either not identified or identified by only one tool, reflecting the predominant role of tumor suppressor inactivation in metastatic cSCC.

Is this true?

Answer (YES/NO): NO